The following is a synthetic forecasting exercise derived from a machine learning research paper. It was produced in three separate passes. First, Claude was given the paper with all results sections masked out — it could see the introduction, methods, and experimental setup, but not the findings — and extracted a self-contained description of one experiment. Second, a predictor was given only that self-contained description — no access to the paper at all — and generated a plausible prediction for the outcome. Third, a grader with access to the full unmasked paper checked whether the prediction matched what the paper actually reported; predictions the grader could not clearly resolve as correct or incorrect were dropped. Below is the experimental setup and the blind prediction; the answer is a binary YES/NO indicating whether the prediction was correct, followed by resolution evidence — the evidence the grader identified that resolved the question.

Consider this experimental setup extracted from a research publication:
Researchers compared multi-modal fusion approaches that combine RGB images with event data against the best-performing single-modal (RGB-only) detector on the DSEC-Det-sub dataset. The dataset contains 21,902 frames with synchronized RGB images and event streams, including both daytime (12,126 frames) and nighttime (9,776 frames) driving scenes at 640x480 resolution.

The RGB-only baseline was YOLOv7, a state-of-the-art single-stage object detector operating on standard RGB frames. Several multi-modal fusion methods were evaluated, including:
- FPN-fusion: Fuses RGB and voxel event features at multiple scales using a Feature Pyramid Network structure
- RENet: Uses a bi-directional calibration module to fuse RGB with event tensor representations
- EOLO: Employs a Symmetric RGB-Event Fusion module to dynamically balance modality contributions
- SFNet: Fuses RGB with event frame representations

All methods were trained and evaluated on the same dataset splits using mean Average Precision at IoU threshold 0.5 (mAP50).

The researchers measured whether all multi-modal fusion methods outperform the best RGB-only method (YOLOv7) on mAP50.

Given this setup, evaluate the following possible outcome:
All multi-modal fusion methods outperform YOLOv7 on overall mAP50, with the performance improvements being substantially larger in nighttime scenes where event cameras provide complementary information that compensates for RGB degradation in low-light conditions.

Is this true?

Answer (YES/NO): NO